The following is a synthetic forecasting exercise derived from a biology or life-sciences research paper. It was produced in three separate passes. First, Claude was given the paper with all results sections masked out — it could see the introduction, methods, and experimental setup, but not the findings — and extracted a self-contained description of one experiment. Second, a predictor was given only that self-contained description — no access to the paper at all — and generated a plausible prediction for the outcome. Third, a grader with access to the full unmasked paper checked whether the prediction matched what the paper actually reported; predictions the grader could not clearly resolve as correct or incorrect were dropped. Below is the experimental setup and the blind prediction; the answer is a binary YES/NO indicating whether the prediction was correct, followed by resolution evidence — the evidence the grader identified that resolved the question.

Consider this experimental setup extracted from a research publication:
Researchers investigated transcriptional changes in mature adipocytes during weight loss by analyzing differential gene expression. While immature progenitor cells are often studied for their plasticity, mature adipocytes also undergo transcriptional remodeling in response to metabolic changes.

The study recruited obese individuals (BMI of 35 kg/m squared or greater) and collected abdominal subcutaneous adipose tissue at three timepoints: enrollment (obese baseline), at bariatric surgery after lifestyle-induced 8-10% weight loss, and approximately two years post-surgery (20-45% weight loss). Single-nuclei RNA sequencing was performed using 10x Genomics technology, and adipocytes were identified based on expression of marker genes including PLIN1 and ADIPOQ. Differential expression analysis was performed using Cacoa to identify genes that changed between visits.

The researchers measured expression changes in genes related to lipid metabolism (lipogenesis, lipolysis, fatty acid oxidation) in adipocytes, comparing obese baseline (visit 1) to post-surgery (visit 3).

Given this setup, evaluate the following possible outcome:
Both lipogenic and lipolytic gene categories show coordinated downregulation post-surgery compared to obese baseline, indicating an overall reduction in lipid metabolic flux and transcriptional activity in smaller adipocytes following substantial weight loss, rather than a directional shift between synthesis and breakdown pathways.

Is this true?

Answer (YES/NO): NO